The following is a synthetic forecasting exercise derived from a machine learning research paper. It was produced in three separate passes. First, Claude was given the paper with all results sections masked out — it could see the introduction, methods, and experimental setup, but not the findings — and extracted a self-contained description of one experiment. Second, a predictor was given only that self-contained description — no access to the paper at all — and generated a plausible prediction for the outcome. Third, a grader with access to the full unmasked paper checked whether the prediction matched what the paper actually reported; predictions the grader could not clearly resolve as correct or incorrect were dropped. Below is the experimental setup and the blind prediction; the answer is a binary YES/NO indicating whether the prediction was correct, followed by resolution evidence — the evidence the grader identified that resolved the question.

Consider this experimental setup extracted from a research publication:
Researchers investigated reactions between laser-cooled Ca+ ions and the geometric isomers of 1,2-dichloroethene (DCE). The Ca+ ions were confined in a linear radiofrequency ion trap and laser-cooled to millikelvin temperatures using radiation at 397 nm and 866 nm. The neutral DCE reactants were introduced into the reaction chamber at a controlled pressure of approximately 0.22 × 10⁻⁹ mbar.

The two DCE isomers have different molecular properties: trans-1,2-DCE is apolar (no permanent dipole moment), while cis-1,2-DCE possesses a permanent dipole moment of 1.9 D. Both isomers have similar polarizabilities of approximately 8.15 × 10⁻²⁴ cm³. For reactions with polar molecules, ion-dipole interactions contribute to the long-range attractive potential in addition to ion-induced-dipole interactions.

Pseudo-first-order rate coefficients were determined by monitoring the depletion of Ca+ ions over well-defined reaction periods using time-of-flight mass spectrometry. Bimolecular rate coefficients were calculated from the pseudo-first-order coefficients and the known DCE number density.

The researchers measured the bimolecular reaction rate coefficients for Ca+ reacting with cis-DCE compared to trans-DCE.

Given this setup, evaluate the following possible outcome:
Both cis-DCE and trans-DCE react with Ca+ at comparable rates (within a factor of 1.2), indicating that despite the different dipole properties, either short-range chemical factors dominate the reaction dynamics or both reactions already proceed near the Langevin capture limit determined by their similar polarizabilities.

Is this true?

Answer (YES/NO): NO